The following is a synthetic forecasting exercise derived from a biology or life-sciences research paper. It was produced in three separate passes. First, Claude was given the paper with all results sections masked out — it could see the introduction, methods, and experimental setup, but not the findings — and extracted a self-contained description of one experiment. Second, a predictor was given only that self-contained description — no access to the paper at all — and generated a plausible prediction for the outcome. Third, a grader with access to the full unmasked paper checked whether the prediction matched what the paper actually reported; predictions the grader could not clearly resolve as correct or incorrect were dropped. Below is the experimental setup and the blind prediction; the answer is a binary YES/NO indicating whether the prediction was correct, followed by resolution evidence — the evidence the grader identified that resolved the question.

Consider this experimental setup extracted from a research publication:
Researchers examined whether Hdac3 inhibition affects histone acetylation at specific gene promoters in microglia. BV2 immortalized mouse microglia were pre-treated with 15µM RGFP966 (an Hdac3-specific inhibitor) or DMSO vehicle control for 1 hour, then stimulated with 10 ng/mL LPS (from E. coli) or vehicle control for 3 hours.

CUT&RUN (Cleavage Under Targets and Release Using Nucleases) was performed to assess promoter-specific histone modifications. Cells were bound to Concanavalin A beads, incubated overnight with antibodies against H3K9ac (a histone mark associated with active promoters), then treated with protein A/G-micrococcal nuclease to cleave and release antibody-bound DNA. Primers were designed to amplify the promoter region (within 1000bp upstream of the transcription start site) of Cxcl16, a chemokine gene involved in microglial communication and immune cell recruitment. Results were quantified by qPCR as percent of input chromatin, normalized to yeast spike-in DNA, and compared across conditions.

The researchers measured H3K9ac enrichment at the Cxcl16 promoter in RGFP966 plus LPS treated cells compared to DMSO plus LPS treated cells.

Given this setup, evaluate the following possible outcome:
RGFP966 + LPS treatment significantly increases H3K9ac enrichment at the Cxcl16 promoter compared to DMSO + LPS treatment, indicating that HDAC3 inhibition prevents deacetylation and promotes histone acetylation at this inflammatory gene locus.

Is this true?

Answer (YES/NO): YES